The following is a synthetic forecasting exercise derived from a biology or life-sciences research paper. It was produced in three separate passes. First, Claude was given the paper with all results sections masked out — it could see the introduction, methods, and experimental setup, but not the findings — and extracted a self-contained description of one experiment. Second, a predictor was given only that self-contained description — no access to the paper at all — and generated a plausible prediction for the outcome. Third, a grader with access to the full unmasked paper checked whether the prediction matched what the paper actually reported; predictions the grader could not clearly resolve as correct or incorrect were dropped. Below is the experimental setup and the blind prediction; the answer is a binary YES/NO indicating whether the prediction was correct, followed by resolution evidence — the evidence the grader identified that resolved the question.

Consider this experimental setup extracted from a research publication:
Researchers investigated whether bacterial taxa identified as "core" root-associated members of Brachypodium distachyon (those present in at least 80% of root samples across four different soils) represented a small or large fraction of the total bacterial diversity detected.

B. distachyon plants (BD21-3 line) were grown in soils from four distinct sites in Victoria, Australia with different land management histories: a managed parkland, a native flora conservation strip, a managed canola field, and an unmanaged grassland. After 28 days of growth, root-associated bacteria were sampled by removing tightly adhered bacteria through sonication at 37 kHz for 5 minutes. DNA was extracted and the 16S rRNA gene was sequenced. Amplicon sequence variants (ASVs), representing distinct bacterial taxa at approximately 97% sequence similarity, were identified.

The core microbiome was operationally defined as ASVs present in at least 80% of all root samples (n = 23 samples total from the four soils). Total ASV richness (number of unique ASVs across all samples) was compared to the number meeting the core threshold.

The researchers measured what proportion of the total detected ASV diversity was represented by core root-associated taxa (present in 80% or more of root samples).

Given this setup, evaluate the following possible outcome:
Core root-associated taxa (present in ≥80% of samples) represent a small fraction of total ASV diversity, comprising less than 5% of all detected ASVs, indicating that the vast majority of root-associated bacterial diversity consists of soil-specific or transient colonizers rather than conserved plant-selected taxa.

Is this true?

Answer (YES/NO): YES